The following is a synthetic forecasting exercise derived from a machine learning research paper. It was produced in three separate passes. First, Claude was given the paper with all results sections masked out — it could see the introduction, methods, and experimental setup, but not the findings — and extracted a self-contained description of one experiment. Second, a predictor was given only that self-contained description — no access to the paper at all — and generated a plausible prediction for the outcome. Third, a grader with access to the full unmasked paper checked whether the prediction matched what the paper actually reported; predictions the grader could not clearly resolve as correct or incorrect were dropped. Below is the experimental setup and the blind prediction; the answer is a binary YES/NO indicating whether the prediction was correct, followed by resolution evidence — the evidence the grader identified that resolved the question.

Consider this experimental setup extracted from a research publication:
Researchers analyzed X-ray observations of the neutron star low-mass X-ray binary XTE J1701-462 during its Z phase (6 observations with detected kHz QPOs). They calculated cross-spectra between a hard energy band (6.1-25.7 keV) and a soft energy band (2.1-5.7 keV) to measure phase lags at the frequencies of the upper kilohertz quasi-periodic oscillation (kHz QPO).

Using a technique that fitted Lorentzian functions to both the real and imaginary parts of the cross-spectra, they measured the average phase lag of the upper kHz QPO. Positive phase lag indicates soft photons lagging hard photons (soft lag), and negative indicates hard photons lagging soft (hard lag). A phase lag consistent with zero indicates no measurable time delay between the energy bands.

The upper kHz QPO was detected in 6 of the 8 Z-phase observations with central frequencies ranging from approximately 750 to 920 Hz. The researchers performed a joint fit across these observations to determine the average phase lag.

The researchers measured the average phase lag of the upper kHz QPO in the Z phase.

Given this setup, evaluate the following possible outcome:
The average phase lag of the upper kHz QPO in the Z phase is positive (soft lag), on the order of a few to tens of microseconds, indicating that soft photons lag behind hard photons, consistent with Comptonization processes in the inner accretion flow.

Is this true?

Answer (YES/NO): NO